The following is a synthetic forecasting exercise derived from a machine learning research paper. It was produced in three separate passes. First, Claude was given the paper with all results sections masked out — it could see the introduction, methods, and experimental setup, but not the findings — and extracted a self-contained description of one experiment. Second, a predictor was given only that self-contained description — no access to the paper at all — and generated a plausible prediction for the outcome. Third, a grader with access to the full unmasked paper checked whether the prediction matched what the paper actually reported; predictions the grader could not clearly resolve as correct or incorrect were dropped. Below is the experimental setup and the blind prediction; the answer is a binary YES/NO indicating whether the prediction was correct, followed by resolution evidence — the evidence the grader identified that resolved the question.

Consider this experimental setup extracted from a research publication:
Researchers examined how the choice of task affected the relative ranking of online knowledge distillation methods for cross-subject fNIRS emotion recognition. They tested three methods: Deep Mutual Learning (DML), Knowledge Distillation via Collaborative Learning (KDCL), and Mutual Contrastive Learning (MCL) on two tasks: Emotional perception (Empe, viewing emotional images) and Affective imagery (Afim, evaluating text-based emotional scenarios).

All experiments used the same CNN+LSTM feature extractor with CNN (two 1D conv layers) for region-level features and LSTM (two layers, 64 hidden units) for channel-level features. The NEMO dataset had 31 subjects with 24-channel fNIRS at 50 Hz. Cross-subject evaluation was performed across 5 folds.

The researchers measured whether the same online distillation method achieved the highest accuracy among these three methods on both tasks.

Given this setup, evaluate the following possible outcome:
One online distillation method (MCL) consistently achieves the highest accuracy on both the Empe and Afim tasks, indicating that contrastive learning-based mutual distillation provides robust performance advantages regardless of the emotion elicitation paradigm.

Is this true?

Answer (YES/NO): NO